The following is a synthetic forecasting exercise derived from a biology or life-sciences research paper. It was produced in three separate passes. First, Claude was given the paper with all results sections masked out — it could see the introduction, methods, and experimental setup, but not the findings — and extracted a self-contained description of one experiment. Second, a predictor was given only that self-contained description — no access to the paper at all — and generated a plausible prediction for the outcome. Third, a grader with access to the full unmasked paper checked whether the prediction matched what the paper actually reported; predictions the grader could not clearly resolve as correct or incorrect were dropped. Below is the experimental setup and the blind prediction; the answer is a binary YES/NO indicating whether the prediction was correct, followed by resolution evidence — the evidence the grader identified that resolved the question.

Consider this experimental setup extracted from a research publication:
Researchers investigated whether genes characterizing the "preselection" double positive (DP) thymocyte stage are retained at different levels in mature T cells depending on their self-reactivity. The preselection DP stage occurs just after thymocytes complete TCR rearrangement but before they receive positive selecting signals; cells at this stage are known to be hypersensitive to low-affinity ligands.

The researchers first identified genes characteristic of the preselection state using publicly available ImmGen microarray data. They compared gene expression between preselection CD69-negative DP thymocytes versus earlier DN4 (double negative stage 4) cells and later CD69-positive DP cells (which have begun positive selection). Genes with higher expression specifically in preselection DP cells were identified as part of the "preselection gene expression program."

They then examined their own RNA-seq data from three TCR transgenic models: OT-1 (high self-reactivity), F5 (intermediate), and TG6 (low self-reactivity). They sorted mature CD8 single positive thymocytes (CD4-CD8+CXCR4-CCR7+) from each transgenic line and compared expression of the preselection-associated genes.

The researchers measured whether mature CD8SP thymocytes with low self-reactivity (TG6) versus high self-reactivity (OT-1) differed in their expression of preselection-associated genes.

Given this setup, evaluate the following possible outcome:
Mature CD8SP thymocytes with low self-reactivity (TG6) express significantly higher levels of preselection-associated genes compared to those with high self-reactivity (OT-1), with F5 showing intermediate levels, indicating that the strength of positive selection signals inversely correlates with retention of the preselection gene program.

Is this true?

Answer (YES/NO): YES